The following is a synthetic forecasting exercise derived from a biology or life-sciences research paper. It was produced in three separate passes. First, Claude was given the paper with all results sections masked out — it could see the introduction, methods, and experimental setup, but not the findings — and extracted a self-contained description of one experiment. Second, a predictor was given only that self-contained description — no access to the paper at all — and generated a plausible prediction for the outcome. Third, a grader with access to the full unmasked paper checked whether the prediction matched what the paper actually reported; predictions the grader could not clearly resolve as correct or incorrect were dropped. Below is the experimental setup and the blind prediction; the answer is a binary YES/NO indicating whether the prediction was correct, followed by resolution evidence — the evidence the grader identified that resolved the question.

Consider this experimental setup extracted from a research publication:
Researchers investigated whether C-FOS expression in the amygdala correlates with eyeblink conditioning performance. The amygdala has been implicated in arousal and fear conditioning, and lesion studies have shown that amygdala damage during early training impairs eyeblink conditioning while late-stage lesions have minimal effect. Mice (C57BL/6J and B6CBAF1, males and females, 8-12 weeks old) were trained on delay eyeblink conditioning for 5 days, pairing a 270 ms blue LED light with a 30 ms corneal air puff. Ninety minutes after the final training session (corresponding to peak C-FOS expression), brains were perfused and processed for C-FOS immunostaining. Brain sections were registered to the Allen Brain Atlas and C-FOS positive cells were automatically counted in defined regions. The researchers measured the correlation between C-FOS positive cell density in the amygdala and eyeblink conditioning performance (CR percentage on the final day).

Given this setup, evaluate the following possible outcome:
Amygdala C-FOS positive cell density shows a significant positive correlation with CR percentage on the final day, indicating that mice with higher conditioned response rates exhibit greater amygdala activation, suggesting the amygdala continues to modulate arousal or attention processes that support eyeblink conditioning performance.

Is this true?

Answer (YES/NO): YES